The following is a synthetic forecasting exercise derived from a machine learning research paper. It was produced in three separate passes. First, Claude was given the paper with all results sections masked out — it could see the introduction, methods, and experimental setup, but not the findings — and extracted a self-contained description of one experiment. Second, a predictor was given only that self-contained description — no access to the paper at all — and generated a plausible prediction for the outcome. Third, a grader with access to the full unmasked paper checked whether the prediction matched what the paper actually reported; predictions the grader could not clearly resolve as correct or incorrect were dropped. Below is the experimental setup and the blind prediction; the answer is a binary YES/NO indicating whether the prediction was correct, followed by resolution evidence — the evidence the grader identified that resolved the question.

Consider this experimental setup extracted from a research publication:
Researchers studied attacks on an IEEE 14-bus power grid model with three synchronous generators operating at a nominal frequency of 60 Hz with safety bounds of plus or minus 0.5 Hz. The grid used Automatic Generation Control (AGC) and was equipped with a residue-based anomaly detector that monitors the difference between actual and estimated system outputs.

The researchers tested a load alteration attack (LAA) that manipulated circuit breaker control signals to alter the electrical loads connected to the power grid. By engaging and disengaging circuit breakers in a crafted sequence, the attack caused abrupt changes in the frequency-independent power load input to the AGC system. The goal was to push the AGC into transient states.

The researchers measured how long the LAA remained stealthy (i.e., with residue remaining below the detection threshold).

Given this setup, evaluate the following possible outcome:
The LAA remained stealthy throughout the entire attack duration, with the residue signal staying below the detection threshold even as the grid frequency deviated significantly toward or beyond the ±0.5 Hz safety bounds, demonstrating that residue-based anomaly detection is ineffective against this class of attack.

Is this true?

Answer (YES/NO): NO